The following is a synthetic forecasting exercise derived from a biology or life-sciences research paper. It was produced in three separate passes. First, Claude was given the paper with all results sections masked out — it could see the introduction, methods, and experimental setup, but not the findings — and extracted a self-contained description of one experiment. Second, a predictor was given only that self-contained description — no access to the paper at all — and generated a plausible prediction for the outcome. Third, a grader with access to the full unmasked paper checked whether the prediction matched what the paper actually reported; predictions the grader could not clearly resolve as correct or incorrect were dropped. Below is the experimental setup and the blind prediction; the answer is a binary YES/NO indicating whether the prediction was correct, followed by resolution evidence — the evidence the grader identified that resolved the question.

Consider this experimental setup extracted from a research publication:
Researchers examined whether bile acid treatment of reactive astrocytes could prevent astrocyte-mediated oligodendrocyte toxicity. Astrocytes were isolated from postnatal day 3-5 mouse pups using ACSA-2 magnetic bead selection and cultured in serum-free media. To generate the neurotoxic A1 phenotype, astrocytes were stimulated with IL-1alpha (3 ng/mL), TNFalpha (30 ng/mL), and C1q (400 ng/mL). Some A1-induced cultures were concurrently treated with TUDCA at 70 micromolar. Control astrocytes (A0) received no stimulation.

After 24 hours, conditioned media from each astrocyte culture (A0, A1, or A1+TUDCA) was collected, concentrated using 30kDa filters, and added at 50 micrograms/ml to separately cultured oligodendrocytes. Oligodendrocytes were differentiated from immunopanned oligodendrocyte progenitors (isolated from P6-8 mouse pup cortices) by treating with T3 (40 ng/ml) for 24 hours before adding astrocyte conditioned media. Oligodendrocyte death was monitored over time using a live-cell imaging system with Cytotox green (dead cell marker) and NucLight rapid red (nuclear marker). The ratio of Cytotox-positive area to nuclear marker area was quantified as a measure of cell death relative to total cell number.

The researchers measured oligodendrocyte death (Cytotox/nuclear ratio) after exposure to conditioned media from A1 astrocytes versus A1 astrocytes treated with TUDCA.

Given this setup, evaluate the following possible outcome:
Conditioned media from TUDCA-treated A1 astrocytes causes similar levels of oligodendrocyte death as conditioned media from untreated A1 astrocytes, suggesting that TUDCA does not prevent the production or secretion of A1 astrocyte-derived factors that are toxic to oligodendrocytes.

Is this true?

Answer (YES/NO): NO